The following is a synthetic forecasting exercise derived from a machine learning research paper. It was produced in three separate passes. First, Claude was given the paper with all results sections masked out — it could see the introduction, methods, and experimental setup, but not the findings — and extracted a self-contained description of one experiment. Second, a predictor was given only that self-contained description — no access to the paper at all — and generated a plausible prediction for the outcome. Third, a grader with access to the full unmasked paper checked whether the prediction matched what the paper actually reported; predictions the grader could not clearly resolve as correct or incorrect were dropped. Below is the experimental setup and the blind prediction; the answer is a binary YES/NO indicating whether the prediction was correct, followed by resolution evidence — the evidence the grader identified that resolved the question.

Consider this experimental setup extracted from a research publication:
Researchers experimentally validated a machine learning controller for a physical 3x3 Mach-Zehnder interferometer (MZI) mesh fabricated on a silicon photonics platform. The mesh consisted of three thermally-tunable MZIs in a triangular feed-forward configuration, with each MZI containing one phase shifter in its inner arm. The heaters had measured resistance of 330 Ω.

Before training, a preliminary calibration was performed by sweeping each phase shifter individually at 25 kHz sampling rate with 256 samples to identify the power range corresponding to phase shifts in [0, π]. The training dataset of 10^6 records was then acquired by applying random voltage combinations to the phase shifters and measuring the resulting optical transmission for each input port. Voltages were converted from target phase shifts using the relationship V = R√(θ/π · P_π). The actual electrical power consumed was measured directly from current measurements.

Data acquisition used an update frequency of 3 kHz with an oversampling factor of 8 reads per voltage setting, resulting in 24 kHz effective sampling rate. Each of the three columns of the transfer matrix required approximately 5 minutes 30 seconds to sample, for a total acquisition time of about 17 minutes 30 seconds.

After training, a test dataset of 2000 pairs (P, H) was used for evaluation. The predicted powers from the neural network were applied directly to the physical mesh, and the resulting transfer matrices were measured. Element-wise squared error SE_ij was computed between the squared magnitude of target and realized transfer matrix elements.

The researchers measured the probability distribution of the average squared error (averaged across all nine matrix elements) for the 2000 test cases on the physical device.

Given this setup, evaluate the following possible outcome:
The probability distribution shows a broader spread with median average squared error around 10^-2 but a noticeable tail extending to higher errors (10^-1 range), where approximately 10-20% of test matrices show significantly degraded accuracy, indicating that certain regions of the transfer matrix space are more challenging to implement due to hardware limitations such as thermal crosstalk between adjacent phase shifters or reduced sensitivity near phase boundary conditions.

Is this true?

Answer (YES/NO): NO